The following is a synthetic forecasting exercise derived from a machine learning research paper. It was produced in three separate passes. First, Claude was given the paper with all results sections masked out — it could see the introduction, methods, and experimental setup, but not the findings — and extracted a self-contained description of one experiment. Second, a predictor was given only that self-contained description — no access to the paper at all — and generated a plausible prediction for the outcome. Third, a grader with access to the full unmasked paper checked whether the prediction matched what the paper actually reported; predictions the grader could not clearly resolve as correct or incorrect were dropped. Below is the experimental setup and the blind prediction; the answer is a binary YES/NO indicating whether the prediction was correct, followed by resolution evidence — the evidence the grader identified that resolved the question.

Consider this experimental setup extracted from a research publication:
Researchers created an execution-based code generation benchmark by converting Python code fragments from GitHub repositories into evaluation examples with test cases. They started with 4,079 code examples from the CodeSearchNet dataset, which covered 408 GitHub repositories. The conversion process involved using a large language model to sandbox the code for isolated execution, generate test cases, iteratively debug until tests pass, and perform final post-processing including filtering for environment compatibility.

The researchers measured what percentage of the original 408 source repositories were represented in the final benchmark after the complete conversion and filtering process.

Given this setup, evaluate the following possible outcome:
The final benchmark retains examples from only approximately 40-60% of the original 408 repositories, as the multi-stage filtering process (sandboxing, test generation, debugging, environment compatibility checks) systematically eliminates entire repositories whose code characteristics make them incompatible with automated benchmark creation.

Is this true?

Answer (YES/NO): NO